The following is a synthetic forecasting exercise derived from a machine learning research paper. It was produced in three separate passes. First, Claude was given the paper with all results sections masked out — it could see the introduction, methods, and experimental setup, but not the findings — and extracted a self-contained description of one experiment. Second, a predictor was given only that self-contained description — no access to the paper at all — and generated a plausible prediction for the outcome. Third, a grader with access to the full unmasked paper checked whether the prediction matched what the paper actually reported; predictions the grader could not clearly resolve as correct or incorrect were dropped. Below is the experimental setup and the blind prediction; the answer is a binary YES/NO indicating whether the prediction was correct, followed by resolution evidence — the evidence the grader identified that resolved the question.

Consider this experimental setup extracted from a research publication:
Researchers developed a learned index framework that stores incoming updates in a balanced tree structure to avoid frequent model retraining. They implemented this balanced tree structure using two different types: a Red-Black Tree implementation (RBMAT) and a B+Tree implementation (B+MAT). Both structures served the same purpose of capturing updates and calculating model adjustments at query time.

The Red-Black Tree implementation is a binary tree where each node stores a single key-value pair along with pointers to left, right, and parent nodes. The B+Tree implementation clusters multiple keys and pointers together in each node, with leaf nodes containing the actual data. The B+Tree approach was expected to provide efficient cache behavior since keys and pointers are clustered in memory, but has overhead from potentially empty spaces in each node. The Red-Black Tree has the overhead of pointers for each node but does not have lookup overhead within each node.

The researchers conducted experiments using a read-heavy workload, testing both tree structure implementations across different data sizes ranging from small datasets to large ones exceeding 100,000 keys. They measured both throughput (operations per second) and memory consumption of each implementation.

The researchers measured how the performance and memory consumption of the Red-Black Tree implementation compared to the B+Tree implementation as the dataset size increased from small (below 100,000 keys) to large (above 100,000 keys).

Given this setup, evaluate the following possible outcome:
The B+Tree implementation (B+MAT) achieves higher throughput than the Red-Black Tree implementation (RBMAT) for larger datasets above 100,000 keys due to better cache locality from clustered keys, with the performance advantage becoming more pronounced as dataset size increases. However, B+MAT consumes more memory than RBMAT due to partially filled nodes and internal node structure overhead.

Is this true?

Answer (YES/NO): NO